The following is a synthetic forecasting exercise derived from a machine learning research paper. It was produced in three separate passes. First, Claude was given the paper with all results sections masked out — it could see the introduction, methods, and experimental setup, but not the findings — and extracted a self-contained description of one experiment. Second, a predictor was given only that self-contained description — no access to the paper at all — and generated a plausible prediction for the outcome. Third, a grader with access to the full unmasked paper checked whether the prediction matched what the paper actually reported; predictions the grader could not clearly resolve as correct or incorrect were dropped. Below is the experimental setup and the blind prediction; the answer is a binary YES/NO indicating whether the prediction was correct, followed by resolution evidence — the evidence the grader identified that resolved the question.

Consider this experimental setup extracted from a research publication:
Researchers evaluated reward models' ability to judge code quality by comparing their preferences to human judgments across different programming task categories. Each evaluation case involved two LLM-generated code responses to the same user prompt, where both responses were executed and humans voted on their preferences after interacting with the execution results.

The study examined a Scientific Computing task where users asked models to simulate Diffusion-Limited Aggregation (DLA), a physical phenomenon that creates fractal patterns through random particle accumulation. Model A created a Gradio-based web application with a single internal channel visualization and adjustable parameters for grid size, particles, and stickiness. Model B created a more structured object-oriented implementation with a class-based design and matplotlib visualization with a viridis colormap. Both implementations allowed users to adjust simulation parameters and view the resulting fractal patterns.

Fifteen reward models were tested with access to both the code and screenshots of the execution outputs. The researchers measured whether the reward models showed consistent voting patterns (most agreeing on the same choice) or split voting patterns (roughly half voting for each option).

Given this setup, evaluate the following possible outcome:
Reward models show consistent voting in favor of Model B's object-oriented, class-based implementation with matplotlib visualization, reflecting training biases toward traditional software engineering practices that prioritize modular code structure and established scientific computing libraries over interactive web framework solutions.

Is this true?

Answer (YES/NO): NO